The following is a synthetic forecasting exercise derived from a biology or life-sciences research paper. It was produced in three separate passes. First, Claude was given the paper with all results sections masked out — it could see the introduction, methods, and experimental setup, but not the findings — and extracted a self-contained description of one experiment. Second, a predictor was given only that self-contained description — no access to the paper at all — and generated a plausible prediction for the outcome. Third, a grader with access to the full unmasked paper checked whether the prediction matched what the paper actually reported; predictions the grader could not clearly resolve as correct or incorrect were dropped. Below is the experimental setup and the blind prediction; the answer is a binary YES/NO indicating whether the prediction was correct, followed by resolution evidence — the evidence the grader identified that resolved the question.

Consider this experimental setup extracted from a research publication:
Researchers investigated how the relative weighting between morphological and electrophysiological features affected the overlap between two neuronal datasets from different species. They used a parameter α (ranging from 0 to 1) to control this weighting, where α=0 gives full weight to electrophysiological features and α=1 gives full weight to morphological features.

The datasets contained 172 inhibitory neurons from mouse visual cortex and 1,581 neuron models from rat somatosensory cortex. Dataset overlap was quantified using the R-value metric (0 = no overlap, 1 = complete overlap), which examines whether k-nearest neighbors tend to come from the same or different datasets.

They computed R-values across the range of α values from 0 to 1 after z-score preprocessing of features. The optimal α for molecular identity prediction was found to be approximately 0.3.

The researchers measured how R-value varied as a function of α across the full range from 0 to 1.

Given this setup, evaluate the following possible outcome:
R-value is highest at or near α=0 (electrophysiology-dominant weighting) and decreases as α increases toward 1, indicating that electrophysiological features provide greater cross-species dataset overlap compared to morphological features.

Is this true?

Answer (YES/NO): NO